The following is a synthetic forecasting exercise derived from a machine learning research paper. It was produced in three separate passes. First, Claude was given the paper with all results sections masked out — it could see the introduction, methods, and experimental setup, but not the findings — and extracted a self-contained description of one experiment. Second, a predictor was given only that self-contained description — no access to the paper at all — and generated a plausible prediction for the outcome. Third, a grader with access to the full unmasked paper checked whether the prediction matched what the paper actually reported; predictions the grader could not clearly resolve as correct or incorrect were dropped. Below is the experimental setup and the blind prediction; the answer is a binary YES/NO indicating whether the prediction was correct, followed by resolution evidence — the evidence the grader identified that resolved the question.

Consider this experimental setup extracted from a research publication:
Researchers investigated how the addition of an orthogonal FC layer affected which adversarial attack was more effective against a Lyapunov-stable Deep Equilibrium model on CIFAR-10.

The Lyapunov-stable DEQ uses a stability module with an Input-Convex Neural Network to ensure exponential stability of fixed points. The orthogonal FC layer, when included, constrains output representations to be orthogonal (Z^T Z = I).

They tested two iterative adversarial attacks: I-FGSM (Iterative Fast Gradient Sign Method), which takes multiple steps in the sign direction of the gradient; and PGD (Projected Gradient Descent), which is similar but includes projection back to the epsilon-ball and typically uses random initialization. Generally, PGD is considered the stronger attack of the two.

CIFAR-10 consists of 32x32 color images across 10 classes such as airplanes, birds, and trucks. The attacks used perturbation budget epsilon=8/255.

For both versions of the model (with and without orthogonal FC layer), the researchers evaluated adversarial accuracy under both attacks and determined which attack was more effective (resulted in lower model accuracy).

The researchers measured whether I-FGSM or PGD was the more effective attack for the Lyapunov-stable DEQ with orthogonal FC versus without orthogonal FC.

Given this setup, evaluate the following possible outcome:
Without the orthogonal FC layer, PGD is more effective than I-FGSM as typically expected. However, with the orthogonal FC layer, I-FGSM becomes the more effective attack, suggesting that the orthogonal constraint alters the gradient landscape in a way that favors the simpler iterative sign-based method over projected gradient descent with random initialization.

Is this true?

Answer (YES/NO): NO